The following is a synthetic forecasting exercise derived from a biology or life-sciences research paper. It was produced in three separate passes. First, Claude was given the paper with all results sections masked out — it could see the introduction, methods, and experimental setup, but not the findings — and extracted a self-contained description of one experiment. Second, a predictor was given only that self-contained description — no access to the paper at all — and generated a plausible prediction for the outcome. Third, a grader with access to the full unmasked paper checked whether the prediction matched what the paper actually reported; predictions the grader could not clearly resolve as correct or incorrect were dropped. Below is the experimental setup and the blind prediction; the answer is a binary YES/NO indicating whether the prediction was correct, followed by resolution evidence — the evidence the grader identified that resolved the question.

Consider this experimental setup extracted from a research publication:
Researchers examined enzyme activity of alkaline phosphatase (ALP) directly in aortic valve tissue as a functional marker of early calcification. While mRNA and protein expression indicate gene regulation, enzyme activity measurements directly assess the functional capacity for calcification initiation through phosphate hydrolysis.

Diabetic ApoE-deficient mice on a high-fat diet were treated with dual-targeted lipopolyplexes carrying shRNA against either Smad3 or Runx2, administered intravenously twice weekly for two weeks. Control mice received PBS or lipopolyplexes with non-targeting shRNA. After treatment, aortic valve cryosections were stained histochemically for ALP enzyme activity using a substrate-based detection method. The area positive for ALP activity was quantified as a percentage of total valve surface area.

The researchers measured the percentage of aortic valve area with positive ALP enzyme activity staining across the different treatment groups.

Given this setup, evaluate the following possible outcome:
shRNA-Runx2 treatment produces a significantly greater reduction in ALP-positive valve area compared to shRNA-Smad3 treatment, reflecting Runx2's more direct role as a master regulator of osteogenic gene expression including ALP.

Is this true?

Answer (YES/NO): NO